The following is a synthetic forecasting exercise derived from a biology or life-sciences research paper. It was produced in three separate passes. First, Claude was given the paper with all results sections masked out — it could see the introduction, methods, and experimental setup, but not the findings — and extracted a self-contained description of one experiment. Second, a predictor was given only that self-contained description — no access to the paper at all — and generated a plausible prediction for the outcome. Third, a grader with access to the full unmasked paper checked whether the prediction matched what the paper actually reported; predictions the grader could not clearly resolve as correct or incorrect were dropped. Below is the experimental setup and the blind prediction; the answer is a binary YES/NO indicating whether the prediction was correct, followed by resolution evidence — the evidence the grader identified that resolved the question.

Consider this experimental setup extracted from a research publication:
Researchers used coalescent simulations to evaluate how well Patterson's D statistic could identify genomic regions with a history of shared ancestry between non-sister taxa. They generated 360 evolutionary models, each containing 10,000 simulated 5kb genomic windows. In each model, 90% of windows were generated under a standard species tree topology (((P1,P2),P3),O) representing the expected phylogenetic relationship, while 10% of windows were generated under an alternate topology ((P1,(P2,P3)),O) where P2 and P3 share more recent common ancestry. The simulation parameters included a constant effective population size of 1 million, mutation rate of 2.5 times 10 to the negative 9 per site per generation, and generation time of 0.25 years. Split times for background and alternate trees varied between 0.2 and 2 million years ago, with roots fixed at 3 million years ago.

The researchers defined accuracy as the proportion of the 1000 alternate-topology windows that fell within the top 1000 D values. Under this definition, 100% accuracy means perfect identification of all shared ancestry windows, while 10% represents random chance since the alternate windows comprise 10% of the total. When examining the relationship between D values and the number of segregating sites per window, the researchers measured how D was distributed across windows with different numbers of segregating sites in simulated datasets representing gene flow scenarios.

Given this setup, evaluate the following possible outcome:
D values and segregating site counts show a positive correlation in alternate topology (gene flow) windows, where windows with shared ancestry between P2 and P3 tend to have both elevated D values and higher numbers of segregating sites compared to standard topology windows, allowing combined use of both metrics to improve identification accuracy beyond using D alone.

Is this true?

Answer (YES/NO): NO